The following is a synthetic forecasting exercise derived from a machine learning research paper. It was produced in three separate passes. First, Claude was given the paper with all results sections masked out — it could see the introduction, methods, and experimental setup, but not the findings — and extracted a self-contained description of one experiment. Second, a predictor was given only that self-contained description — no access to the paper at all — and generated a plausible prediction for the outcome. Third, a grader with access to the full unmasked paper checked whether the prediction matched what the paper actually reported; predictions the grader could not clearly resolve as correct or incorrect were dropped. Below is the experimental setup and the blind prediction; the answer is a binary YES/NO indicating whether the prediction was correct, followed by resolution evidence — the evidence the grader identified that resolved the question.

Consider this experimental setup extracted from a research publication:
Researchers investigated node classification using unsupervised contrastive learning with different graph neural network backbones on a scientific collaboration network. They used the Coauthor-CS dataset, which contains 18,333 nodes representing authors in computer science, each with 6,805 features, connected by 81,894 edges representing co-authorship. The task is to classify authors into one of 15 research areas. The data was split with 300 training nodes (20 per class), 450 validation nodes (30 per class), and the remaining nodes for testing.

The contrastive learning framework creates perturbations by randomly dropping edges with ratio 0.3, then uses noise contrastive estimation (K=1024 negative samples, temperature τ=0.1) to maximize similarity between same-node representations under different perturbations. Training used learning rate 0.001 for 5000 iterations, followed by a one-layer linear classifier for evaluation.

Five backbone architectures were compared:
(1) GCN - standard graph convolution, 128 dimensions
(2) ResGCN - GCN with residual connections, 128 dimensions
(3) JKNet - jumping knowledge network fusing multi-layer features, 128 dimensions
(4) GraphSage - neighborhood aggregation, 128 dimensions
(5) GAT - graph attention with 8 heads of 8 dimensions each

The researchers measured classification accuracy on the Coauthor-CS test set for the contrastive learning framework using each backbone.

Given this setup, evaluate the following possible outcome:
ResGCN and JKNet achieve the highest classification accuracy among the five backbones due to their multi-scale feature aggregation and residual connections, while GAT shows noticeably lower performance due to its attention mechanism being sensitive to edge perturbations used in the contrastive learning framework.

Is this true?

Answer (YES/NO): NO